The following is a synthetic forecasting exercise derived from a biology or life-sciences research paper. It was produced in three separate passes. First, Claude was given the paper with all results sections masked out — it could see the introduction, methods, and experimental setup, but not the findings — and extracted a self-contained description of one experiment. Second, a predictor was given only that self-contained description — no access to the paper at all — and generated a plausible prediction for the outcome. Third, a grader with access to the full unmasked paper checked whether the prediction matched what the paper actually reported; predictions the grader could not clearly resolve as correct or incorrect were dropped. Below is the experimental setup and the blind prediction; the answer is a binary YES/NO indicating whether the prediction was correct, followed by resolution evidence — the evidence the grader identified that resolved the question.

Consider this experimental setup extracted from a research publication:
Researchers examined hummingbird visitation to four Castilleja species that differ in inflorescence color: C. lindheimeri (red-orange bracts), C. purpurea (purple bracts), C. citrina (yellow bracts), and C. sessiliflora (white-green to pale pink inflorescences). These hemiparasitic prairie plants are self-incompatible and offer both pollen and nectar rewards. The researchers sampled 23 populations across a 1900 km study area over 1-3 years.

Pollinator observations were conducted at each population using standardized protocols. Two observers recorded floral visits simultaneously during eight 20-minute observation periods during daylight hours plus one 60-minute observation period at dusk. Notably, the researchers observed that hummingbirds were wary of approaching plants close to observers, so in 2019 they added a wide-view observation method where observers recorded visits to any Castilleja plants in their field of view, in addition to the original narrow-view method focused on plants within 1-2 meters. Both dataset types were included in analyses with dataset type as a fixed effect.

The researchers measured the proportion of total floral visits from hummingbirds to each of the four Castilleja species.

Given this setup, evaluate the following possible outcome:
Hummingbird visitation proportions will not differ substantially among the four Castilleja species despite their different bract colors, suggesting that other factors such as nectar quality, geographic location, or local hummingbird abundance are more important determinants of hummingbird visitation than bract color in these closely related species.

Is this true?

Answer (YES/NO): NO